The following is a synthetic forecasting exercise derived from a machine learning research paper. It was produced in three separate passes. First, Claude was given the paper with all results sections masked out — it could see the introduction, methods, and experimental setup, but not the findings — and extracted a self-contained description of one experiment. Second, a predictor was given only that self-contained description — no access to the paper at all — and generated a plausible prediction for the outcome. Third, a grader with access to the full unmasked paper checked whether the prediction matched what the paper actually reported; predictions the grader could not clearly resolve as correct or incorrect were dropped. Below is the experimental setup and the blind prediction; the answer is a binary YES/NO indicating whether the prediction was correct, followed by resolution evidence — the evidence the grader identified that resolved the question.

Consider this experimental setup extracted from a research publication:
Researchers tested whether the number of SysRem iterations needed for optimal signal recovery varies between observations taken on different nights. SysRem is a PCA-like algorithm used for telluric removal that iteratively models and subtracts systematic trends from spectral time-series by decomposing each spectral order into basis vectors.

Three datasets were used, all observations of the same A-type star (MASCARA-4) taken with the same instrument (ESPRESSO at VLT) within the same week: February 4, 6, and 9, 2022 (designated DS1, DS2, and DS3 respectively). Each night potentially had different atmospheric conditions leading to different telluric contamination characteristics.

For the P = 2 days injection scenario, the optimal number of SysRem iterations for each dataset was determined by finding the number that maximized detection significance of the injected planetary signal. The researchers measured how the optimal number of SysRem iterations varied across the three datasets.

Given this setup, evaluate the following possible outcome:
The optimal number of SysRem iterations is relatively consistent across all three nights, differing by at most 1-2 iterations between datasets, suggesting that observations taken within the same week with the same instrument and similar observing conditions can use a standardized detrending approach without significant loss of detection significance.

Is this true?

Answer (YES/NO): NO